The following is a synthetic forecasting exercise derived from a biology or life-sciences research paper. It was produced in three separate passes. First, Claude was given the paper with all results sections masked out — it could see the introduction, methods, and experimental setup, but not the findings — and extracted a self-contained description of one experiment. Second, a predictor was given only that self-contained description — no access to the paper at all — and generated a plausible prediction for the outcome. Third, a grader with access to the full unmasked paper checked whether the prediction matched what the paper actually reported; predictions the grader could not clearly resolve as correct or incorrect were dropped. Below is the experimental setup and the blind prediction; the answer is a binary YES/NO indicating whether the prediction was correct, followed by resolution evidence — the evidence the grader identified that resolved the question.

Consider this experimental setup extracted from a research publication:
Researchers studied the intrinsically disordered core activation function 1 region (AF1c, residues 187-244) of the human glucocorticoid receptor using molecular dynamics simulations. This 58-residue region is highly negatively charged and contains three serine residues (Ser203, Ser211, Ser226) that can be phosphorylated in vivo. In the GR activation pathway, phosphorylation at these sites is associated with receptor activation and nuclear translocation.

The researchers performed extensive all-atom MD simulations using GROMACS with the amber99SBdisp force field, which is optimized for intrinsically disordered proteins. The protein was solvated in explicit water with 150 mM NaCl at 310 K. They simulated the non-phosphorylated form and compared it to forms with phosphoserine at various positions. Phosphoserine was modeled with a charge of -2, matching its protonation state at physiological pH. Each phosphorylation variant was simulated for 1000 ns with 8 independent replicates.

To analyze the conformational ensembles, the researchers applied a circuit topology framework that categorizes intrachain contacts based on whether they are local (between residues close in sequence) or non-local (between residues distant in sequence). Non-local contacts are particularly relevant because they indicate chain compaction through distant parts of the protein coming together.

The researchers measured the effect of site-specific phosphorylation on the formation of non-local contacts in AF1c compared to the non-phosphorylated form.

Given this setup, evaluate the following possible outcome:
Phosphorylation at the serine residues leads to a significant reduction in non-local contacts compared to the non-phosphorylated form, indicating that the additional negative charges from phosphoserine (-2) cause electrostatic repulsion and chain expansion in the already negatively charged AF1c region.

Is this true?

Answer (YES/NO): NO